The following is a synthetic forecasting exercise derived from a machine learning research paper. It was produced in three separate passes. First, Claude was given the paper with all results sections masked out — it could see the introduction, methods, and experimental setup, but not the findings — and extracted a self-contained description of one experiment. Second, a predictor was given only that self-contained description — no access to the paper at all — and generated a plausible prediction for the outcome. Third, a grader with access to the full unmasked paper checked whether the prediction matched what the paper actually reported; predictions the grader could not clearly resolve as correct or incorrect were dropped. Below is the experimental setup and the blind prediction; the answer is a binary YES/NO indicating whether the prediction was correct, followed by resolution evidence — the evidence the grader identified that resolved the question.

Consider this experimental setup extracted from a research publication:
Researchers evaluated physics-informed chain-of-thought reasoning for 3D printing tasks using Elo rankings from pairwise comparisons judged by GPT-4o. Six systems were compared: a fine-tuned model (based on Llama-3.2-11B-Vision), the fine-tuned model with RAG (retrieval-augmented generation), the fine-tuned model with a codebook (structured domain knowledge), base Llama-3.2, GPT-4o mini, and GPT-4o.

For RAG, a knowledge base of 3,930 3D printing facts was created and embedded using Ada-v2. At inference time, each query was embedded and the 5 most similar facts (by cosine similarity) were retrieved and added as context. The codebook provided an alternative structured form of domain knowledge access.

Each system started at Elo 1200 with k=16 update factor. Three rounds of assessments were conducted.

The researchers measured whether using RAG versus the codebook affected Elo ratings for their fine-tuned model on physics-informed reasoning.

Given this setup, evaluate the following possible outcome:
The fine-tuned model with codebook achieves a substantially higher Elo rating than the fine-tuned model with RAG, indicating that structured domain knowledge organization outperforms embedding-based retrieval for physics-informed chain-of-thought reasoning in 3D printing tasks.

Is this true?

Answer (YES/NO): NO